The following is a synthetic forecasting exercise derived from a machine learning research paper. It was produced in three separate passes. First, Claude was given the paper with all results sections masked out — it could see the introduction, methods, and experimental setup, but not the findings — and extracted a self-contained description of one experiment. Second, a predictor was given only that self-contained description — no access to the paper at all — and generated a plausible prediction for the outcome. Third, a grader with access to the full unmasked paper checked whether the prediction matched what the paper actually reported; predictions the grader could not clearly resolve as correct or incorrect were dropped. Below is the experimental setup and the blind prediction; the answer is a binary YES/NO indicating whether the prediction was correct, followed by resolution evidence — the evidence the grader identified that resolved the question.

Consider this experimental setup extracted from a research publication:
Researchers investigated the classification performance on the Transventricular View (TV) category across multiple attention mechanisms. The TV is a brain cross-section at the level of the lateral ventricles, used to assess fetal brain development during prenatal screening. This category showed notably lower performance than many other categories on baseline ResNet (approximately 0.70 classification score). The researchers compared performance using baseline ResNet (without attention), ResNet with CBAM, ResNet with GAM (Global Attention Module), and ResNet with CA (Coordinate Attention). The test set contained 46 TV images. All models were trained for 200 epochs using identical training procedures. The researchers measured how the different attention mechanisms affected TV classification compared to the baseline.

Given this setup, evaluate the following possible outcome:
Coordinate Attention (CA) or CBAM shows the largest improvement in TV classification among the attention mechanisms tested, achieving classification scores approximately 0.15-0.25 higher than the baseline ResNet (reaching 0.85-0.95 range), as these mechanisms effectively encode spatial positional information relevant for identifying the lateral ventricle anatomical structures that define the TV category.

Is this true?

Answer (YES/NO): NO